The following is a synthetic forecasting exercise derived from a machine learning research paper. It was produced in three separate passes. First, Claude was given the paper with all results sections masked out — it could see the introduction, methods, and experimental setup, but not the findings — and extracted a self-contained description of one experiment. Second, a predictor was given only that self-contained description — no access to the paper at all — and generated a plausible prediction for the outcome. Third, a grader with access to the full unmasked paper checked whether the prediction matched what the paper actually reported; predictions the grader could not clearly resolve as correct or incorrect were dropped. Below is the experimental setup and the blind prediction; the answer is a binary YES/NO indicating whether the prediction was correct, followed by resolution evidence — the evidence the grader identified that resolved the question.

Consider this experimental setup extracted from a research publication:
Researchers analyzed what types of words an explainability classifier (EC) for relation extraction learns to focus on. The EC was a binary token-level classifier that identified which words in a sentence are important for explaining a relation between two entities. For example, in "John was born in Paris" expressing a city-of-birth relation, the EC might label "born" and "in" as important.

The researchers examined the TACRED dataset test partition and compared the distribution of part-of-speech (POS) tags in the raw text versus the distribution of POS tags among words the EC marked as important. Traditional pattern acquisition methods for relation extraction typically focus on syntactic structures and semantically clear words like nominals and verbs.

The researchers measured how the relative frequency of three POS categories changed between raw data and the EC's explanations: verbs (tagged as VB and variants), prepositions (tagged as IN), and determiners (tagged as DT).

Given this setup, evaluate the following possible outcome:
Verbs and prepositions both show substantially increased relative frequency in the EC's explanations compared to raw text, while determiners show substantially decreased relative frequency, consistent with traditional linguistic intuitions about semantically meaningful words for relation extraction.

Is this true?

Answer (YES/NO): NO